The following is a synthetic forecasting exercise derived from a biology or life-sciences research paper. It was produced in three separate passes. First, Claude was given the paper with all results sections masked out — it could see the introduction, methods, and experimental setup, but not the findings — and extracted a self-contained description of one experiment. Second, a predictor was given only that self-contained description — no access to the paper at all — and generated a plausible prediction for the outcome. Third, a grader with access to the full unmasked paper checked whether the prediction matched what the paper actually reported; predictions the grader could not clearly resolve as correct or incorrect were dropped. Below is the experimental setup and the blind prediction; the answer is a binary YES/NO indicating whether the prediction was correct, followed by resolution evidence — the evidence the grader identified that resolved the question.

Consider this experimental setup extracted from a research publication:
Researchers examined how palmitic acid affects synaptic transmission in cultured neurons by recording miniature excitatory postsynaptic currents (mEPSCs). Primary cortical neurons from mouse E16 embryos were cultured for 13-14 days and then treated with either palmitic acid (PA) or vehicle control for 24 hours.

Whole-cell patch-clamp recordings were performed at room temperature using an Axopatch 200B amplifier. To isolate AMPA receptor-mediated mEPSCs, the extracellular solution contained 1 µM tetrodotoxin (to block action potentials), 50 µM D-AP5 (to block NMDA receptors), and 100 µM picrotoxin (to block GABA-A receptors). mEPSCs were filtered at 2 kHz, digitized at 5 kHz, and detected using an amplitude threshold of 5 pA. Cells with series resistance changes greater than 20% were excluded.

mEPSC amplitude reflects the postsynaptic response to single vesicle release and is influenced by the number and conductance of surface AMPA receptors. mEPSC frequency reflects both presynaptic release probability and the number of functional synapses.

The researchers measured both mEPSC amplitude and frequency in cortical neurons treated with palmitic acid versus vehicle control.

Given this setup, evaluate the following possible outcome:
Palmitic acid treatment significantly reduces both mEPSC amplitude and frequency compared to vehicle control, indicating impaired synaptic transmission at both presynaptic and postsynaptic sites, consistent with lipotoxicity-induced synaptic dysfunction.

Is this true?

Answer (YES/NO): NO